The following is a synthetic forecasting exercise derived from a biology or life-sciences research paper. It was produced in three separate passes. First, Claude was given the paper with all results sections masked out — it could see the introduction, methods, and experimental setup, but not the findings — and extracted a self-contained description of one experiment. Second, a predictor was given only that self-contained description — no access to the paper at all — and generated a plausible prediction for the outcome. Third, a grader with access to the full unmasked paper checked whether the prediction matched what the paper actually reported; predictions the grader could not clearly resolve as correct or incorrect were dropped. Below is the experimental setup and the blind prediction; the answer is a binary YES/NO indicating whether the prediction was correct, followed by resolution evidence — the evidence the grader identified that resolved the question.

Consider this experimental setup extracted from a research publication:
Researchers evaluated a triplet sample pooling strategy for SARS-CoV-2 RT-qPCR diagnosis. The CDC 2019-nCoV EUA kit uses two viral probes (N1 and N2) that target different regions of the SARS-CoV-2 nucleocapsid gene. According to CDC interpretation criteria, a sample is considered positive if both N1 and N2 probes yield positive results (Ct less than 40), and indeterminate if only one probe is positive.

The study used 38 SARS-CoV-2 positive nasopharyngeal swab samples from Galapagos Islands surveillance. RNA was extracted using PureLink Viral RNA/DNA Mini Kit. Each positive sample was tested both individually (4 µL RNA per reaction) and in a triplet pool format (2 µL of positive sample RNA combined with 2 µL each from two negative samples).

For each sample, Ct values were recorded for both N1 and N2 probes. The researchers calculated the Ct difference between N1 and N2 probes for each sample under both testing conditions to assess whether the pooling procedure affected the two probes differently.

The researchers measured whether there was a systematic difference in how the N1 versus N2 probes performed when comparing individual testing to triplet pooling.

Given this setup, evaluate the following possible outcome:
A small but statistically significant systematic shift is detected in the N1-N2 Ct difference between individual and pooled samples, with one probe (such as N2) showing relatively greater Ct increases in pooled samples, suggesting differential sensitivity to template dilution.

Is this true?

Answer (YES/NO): NO